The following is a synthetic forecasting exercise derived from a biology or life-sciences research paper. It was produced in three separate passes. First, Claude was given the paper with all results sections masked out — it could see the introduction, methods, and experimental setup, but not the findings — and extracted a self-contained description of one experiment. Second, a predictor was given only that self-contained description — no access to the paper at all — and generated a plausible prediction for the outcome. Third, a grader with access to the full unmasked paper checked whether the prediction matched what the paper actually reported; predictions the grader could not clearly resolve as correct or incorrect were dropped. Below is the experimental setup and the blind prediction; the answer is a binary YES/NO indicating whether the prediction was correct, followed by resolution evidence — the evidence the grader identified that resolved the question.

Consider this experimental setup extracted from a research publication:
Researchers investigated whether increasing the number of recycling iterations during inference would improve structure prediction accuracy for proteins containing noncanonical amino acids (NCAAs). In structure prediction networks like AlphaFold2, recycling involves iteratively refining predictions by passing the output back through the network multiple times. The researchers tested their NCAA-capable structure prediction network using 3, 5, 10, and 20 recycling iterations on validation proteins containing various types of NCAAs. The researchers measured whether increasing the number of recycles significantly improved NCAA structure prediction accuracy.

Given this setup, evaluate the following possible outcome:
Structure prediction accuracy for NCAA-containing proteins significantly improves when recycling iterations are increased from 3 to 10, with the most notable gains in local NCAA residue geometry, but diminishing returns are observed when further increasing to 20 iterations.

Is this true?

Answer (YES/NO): NO